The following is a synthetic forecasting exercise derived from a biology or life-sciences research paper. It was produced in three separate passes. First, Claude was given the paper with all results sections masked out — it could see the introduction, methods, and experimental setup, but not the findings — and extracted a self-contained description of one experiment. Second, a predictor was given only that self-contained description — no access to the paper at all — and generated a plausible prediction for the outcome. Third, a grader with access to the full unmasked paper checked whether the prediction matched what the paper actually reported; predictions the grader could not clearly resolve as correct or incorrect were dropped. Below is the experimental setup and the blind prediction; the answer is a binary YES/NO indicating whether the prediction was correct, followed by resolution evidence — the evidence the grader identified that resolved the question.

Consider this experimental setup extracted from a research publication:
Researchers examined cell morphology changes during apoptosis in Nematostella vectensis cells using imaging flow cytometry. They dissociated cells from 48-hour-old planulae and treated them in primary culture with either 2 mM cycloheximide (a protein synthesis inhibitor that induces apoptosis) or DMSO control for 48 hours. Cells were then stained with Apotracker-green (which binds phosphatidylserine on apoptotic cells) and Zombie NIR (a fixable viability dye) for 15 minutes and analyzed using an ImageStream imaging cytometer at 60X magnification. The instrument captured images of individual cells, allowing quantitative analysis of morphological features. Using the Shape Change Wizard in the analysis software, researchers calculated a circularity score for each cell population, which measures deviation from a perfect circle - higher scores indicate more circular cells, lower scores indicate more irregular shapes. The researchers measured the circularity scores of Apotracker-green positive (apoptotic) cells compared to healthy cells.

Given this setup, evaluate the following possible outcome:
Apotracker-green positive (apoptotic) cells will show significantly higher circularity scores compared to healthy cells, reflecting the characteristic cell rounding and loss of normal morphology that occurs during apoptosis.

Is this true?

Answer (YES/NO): NO